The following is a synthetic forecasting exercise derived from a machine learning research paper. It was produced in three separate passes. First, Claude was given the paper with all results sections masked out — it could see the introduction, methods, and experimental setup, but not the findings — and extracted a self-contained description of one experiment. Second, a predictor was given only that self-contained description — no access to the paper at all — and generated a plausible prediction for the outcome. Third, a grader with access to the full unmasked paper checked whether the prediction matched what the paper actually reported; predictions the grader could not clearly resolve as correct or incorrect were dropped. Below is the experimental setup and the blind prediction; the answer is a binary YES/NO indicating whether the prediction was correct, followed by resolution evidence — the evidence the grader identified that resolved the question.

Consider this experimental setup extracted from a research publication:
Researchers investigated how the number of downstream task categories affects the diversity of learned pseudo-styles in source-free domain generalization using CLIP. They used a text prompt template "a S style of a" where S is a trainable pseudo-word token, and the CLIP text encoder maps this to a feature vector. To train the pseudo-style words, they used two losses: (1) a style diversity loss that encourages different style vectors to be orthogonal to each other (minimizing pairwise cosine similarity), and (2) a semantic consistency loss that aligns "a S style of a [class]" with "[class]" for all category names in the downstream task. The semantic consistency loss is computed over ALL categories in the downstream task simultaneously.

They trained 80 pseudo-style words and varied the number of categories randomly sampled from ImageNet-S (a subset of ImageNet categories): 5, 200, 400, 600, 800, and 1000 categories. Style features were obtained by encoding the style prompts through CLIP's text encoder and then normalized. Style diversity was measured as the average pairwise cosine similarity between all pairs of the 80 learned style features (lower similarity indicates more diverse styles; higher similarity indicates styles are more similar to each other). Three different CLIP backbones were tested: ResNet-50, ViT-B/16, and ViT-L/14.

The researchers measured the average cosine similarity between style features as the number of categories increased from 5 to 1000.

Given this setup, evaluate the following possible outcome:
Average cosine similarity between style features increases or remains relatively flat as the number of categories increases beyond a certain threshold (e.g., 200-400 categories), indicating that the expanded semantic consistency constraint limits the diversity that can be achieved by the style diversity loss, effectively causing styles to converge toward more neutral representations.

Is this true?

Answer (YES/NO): NO